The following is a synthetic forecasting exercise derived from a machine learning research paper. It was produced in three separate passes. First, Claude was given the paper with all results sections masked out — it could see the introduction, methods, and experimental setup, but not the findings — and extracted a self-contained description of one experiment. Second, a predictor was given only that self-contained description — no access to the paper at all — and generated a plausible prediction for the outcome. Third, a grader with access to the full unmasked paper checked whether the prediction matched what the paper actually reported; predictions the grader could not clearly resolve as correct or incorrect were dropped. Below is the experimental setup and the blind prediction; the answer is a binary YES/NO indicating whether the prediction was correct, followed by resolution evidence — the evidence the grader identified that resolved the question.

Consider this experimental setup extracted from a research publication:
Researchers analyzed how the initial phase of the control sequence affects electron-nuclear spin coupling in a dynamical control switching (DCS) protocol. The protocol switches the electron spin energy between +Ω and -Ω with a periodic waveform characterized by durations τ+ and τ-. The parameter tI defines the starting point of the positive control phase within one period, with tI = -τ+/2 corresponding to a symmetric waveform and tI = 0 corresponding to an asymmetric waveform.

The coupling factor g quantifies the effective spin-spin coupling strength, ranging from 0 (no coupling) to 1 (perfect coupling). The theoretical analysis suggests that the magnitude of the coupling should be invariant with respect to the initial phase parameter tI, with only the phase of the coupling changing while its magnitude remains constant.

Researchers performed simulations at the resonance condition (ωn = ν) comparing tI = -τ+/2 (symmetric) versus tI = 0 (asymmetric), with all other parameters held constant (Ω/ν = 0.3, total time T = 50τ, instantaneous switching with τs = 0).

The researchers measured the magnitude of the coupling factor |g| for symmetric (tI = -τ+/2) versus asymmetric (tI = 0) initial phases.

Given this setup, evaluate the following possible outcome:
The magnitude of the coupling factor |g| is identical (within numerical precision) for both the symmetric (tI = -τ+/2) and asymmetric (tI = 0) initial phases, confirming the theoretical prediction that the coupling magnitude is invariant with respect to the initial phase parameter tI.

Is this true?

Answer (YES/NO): YES